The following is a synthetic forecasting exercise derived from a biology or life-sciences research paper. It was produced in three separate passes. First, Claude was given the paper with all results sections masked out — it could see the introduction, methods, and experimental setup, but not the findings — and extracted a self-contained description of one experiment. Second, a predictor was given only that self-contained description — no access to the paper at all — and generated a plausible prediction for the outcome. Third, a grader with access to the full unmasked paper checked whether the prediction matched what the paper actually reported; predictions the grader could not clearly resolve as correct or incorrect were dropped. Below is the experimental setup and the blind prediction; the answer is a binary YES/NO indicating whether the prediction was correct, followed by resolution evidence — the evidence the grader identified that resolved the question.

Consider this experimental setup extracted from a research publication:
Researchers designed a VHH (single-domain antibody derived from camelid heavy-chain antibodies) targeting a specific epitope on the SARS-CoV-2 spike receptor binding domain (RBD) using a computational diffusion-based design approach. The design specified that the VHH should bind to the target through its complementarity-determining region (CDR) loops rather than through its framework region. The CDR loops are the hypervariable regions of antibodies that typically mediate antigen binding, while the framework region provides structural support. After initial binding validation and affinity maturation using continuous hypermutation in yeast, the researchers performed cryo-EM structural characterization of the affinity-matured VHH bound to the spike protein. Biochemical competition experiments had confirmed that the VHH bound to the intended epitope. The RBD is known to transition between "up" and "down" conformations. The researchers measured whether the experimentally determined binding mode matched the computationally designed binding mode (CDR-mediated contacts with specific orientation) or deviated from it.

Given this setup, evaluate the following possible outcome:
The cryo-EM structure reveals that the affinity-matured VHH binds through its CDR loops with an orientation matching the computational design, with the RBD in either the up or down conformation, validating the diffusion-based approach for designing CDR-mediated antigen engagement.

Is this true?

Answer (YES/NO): NO